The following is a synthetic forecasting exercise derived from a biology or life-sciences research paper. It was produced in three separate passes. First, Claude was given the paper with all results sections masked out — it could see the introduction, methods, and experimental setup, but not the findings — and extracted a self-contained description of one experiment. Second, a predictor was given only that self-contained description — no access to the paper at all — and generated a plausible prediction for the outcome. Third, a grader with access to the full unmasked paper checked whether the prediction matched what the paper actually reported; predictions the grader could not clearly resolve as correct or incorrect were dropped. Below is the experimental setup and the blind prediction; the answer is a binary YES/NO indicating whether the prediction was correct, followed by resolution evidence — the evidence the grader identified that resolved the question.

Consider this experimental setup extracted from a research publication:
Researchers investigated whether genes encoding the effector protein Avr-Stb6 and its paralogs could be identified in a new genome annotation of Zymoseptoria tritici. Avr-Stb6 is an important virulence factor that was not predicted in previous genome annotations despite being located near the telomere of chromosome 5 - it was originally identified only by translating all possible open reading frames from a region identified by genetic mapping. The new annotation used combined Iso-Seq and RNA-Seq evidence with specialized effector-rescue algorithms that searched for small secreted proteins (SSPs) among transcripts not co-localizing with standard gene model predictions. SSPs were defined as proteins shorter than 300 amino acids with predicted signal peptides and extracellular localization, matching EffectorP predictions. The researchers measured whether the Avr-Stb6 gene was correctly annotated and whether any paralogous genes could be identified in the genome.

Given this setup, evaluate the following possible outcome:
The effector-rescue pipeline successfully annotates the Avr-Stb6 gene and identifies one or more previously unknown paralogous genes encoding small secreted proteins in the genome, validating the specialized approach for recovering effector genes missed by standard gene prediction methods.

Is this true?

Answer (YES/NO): YES